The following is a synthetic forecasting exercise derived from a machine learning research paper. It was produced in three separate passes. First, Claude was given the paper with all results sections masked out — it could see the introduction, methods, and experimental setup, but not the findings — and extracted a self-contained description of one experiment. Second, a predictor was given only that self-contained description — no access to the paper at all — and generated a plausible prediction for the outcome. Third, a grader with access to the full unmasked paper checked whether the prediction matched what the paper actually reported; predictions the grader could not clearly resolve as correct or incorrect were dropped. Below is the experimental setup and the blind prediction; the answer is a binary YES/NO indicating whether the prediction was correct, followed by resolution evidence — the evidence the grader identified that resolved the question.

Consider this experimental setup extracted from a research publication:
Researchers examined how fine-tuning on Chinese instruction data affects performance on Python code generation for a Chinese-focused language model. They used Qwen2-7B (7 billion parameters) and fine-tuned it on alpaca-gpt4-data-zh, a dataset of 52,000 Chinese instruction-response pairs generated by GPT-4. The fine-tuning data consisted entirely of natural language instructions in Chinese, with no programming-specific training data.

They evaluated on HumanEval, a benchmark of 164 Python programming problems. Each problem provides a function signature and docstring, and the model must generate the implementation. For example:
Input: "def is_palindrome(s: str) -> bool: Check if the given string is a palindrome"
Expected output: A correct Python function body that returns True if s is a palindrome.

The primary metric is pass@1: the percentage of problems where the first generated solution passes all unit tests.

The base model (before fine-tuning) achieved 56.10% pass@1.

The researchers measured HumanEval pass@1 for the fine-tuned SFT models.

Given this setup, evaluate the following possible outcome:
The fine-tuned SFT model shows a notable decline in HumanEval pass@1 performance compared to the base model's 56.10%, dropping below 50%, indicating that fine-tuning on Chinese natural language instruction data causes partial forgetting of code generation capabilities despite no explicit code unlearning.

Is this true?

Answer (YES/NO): NO